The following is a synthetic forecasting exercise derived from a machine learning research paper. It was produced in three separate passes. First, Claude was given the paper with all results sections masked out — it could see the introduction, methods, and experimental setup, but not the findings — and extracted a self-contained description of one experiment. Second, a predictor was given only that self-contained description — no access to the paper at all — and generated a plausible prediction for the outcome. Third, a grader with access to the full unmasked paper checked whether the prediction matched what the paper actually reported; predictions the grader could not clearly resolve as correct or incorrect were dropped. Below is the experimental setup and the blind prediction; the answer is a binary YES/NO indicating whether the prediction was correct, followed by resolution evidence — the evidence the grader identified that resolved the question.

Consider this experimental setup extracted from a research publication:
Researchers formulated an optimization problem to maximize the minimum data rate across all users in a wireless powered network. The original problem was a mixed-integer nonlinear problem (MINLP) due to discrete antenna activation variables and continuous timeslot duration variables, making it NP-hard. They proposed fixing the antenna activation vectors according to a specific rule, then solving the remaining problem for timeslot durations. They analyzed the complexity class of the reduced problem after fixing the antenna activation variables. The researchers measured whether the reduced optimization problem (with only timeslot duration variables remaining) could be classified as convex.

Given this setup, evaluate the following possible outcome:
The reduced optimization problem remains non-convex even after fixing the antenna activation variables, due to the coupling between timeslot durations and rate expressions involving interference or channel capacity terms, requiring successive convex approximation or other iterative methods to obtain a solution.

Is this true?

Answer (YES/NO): NO